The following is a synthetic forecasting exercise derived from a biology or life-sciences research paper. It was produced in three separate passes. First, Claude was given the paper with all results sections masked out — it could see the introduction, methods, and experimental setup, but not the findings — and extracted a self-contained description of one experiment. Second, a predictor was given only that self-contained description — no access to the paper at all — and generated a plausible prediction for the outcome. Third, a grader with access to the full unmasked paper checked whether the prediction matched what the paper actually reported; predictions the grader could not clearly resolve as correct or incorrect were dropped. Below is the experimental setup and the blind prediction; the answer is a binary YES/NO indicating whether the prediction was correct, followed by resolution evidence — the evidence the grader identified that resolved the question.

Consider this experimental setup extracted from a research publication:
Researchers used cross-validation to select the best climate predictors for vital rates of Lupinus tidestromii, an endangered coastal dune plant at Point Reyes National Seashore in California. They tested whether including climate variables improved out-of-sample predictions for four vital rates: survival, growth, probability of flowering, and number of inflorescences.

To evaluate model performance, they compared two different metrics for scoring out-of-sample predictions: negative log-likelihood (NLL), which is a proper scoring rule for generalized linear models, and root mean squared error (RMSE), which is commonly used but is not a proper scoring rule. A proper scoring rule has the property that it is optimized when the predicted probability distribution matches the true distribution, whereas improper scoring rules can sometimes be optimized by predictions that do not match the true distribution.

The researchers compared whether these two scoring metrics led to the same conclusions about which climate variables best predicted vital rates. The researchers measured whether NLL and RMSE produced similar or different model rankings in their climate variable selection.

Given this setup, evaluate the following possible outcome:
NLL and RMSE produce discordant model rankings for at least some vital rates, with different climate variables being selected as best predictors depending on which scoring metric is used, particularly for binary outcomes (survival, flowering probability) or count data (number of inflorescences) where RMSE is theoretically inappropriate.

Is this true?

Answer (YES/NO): NO